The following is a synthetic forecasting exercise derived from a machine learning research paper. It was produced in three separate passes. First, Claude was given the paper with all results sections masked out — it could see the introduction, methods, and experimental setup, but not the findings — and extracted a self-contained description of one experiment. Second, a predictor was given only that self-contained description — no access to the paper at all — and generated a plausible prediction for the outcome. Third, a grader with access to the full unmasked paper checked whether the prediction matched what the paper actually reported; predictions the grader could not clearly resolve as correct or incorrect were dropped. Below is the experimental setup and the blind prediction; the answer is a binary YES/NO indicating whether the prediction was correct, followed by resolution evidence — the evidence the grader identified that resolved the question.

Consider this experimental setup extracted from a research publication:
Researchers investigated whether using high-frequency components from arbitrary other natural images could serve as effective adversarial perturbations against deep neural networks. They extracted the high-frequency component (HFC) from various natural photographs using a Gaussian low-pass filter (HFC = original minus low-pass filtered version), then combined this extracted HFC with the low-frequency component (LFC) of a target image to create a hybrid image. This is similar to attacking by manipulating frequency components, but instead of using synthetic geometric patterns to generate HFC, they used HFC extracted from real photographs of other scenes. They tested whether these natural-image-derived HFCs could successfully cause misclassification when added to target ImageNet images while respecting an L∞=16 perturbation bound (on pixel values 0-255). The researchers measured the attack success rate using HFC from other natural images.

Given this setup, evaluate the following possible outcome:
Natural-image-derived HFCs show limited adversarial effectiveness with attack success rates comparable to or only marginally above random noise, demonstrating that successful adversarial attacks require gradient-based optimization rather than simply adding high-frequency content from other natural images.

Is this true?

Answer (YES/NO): NO